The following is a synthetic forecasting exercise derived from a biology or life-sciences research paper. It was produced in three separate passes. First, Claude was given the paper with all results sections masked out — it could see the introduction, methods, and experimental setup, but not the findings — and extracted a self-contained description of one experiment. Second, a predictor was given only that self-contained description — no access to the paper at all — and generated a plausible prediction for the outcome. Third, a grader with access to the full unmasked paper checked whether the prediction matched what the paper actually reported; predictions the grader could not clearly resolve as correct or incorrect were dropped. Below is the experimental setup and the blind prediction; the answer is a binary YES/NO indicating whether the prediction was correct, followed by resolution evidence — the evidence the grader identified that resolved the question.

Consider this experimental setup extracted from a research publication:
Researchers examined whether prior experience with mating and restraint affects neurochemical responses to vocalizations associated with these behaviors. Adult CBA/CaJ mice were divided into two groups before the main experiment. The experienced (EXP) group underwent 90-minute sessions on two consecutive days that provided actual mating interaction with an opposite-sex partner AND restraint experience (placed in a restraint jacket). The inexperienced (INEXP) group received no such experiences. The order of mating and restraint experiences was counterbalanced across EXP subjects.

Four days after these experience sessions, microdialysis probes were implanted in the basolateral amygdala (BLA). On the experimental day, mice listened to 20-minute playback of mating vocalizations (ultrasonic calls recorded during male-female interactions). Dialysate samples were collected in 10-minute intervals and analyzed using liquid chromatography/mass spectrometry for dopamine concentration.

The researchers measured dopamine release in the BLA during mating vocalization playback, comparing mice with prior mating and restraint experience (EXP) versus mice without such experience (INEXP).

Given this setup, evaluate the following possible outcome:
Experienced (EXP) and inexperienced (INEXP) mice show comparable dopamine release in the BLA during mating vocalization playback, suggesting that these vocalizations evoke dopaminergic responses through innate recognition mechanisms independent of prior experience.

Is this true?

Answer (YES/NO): NO